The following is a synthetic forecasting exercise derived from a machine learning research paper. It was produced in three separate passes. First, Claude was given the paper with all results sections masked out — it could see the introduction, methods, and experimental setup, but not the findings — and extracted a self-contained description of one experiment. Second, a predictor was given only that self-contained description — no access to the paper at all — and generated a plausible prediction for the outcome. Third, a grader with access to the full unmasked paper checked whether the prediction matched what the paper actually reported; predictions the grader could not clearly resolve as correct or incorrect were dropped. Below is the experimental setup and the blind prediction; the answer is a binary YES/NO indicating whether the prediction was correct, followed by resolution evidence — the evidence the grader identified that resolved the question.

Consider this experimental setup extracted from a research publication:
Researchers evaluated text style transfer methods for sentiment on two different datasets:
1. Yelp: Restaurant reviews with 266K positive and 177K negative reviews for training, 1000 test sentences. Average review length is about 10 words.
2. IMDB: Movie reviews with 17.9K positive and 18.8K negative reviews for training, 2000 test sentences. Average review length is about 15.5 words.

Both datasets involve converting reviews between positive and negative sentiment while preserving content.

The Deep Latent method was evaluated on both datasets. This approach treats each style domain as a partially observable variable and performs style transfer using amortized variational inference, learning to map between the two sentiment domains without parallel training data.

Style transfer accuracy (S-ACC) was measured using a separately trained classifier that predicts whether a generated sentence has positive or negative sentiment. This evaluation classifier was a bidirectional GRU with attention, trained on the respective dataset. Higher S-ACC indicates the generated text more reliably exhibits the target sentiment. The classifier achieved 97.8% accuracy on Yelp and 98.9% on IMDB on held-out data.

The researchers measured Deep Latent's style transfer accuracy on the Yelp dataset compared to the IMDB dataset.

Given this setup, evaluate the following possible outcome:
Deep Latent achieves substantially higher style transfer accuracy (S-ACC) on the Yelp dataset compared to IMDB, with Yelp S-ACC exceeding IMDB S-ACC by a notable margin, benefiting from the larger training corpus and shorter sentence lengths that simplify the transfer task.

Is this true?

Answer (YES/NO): YES